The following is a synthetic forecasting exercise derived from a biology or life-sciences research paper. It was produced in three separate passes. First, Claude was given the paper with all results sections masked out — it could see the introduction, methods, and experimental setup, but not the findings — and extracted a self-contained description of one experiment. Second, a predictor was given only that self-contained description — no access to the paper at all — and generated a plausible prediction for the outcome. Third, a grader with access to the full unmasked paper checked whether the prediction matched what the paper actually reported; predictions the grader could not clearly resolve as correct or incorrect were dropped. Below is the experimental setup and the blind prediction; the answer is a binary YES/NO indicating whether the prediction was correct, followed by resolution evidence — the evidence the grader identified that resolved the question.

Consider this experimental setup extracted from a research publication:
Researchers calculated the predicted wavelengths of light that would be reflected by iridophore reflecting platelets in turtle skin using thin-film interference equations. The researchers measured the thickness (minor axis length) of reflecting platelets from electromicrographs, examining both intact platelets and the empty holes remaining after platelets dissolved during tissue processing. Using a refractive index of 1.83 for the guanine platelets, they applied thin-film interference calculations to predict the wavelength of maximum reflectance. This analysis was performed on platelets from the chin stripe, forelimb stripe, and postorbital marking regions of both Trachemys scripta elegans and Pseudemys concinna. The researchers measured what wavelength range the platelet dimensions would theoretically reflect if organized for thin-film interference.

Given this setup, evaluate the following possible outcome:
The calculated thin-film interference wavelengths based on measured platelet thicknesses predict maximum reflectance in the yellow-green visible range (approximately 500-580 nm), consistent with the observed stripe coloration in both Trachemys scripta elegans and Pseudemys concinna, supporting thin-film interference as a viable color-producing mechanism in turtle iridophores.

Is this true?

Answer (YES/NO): NO